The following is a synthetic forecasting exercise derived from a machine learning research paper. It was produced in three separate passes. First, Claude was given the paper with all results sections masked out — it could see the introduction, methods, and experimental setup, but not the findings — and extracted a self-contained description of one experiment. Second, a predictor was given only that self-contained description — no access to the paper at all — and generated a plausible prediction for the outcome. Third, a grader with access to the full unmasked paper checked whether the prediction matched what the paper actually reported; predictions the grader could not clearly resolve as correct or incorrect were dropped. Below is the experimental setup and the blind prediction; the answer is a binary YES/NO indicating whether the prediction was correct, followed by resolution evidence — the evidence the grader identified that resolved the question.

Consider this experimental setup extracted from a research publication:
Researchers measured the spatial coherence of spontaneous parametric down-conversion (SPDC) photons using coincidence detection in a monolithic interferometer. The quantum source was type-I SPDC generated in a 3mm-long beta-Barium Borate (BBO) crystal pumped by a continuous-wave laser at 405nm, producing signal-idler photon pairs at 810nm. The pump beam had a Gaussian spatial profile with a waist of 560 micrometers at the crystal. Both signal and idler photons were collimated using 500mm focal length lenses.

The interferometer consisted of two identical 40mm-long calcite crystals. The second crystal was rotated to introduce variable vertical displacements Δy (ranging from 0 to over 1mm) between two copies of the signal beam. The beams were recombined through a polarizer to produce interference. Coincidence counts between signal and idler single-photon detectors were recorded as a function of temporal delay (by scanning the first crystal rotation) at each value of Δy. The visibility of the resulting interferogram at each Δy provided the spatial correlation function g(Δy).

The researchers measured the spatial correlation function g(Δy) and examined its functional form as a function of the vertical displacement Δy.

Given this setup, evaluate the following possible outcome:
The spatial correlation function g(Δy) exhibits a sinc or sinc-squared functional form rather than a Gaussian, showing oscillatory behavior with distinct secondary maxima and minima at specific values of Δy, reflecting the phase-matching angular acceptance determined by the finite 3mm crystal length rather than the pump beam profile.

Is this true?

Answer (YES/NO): NO